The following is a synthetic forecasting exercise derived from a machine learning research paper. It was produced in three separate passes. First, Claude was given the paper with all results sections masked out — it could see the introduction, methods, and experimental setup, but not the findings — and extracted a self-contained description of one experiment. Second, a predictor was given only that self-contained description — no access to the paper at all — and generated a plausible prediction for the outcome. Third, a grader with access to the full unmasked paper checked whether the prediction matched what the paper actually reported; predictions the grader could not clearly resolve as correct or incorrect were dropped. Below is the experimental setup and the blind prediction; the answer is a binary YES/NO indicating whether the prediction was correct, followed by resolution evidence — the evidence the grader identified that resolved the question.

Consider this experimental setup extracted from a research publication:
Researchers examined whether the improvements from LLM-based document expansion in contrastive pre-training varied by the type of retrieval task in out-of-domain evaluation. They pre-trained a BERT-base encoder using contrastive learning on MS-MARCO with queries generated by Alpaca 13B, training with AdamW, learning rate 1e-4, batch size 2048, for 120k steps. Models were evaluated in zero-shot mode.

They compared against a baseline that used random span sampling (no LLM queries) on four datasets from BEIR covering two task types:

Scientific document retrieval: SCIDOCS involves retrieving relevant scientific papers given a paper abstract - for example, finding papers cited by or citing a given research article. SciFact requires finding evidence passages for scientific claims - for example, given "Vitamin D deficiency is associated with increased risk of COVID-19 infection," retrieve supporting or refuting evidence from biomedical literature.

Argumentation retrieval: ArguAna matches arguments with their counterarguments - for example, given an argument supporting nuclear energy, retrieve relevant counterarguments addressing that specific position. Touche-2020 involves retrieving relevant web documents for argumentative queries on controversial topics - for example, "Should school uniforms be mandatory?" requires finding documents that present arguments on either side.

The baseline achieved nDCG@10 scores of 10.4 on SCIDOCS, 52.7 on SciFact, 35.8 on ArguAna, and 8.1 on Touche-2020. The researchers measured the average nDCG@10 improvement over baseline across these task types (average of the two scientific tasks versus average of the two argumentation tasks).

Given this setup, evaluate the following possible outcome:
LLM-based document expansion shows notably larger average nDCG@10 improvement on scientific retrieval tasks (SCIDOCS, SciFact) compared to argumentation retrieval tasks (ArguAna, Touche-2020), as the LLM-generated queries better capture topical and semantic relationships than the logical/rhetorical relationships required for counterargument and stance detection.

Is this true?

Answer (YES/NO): NO